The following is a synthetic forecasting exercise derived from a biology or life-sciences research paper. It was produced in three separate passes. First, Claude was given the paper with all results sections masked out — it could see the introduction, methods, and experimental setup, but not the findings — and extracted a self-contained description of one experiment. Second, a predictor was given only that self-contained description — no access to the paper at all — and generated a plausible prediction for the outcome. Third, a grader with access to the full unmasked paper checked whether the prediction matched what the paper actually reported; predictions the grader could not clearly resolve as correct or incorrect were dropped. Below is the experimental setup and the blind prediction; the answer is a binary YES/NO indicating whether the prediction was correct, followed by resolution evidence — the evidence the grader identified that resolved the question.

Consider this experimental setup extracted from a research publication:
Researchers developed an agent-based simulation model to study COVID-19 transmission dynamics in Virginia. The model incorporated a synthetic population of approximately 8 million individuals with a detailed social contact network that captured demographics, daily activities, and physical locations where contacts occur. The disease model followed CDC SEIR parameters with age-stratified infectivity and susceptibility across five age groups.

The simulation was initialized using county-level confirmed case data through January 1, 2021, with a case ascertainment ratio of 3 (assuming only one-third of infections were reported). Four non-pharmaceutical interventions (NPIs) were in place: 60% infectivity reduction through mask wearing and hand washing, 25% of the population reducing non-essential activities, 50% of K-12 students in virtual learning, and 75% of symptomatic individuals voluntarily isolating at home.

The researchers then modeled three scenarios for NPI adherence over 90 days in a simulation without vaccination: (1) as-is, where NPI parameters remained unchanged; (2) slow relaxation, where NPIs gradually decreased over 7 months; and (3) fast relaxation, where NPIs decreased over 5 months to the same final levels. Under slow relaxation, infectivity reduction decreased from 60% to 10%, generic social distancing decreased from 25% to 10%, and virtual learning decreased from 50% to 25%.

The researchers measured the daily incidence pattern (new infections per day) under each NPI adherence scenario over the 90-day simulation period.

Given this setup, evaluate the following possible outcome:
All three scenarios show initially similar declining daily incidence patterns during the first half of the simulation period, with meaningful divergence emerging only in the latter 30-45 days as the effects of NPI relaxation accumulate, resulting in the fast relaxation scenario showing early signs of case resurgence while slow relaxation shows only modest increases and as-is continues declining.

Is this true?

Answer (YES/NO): NO